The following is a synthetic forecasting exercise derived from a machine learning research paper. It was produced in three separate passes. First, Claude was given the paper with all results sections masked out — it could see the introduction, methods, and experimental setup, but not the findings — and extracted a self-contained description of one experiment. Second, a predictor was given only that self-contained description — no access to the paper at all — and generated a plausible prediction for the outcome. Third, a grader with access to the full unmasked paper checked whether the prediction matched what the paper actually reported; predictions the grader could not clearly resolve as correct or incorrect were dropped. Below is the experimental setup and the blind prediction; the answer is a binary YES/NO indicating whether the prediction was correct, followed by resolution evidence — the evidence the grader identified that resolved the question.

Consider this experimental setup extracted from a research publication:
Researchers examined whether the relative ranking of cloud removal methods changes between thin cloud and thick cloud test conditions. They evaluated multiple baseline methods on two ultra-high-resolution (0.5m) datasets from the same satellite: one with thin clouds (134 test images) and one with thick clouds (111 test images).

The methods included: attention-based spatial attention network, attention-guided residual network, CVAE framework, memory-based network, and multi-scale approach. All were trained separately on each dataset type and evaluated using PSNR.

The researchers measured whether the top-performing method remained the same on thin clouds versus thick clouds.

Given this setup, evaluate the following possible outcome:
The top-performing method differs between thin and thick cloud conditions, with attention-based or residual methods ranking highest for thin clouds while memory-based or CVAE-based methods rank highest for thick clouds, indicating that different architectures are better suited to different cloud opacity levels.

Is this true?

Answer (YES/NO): NO